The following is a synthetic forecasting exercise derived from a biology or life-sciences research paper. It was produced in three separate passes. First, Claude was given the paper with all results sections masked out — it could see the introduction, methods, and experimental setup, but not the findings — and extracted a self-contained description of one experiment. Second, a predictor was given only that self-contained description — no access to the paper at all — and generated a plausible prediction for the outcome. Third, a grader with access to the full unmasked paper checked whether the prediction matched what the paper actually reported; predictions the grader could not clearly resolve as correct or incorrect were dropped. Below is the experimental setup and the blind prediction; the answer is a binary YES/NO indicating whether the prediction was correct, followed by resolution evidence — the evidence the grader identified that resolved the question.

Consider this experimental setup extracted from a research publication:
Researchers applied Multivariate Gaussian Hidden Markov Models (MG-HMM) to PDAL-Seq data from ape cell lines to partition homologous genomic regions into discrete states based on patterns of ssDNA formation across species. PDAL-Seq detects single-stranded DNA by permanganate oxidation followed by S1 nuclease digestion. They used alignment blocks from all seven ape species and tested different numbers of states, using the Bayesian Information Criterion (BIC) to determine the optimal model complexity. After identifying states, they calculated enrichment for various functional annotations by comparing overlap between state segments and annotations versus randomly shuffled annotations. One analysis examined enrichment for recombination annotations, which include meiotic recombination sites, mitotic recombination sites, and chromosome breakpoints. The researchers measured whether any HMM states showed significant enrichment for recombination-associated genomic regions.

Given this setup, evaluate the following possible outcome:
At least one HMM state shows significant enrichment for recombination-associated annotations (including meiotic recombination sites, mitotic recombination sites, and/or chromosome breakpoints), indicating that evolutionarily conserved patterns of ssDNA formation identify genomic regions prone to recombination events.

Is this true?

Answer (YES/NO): YES